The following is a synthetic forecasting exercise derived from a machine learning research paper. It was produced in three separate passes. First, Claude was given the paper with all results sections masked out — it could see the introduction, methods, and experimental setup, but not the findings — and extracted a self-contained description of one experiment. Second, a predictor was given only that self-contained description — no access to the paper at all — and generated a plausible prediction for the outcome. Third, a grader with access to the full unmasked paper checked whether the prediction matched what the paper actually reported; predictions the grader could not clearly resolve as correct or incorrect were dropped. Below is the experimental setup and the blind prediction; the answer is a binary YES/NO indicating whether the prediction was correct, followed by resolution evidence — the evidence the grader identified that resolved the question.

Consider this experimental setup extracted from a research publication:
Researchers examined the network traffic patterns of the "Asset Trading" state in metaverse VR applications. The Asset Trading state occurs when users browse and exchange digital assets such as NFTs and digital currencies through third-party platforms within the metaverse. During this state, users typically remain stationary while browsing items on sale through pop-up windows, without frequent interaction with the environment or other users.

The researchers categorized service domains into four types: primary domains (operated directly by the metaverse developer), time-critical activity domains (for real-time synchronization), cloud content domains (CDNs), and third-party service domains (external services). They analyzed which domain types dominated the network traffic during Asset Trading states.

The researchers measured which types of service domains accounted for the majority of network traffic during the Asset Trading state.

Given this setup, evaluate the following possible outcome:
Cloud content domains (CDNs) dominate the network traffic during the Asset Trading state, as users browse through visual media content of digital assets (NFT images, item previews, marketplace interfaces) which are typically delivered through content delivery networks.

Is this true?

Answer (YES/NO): NO